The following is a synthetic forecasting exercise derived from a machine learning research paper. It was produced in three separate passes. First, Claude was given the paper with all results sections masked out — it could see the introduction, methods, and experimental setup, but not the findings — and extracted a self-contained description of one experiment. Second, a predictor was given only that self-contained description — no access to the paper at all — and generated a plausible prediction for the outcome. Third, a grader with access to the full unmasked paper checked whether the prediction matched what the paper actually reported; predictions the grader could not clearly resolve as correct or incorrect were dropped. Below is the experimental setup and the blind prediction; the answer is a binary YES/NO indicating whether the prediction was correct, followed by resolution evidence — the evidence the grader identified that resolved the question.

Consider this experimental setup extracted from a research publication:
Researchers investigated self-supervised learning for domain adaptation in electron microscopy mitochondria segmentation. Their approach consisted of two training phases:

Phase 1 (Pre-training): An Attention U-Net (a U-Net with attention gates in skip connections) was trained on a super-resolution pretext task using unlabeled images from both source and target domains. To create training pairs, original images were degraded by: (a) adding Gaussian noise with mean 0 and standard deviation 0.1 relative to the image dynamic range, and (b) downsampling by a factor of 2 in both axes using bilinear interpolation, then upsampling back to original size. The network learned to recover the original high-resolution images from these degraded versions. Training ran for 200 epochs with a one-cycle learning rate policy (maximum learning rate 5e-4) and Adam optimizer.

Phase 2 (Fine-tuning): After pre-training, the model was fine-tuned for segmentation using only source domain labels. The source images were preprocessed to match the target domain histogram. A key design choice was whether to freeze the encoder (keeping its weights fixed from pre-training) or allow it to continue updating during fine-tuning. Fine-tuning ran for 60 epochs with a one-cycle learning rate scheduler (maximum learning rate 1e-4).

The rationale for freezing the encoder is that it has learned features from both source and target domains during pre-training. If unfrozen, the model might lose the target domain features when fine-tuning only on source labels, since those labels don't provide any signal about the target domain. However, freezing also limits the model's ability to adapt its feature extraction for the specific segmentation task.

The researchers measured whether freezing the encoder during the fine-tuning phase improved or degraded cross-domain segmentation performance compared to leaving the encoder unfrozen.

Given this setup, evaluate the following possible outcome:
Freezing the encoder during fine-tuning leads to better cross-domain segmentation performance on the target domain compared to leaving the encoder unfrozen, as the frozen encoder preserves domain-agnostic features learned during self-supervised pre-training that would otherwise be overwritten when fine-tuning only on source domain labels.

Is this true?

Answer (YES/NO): YES